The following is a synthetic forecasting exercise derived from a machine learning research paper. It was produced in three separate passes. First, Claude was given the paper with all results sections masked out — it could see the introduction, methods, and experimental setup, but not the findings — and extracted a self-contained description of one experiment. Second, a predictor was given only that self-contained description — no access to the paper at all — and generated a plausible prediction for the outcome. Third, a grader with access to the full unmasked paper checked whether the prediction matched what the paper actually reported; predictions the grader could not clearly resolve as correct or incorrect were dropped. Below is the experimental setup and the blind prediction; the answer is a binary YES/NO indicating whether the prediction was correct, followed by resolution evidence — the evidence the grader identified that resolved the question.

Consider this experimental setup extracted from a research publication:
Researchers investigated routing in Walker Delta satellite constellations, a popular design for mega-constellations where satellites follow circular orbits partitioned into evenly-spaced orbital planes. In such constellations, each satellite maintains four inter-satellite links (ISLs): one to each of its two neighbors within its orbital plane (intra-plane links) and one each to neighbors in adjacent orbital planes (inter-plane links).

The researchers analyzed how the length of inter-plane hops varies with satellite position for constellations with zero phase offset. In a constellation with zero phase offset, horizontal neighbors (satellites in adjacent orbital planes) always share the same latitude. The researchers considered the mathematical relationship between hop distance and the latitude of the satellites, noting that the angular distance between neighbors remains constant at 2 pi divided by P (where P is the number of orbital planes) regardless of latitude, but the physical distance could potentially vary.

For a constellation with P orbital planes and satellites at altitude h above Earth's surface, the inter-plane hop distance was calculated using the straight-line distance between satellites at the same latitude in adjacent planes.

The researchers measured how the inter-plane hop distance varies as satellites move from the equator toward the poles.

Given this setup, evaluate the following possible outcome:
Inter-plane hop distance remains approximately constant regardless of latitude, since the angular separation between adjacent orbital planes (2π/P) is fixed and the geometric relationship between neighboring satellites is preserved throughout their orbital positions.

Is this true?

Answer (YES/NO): NO